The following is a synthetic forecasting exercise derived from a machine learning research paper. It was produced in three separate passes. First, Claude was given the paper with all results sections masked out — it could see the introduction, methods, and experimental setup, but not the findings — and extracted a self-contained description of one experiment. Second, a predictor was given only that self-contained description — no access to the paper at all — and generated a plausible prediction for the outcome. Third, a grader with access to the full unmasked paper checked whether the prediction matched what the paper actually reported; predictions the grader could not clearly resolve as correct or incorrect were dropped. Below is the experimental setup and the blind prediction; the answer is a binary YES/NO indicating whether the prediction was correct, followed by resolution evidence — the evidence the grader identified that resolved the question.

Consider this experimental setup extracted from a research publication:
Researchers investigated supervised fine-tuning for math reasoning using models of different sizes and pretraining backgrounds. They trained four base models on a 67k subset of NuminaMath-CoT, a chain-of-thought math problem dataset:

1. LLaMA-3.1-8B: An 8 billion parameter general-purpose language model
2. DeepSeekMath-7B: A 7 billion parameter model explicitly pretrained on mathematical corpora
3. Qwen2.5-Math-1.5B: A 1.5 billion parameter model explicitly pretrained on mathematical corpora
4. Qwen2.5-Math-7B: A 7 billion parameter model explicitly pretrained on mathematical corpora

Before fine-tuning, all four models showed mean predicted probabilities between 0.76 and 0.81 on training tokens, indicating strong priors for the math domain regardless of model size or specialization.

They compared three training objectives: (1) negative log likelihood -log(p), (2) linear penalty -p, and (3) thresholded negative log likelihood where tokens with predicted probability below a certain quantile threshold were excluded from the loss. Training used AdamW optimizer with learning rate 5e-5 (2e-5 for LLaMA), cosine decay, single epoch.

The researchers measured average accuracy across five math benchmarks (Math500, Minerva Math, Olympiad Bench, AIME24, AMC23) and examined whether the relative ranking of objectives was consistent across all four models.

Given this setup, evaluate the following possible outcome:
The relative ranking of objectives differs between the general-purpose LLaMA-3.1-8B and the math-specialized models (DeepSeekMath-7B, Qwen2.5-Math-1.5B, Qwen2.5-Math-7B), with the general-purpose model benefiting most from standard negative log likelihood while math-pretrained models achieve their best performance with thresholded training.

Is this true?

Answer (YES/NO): NO